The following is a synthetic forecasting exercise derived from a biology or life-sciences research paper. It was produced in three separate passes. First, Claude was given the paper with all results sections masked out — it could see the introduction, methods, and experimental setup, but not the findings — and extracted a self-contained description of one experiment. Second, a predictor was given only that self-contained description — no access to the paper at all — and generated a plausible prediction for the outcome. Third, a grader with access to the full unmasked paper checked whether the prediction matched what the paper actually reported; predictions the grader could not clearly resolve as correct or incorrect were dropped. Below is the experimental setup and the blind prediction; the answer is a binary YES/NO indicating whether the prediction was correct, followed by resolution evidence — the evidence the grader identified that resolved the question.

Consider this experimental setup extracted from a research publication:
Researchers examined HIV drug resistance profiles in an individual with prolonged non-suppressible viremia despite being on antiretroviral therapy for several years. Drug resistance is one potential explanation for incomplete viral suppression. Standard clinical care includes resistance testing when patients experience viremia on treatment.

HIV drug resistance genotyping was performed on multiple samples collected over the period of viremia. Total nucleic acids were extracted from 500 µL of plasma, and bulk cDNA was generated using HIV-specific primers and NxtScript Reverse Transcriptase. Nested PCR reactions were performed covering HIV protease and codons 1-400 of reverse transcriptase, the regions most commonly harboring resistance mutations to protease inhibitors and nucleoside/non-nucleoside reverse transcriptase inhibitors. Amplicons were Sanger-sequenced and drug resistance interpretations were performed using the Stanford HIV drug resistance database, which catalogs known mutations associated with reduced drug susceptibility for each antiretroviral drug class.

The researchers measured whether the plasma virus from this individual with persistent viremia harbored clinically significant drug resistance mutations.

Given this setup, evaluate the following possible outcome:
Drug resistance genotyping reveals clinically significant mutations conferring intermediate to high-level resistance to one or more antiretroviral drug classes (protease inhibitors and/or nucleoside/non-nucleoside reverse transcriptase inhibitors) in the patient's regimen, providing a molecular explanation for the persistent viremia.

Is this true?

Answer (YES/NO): NO